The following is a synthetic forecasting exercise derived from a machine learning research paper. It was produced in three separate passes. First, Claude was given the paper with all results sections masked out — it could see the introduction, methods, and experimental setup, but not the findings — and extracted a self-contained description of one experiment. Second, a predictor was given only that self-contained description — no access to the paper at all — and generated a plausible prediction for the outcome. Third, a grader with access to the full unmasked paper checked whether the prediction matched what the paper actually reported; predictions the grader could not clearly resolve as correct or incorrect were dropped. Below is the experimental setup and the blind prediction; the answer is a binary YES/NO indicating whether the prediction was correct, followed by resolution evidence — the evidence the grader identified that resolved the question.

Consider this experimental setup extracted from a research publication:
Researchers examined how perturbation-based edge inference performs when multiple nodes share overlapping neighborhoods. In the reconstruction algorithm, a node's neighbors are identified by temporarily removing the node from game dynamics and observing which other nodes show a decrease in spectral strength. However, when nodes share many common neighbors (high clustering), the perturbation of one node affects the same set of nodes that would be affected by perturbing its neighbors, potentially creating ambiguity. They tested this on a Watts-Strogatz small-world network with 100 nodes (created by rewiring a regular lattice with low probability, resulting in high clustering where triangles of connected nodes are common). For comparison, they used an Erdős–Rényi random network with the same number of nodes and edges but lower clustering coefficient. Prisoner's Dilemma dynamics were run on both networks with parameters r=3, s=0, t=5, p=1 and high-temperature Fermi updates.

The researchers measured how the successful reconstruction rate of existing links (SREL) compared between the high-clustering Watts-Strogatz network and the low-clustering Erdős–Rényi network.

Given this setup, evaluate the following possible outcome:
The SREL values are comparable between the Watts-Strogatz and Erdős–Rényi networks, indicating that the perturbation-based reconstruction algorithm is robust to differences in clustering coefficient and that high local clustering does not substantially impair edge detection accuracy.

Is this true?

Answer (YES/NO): YES